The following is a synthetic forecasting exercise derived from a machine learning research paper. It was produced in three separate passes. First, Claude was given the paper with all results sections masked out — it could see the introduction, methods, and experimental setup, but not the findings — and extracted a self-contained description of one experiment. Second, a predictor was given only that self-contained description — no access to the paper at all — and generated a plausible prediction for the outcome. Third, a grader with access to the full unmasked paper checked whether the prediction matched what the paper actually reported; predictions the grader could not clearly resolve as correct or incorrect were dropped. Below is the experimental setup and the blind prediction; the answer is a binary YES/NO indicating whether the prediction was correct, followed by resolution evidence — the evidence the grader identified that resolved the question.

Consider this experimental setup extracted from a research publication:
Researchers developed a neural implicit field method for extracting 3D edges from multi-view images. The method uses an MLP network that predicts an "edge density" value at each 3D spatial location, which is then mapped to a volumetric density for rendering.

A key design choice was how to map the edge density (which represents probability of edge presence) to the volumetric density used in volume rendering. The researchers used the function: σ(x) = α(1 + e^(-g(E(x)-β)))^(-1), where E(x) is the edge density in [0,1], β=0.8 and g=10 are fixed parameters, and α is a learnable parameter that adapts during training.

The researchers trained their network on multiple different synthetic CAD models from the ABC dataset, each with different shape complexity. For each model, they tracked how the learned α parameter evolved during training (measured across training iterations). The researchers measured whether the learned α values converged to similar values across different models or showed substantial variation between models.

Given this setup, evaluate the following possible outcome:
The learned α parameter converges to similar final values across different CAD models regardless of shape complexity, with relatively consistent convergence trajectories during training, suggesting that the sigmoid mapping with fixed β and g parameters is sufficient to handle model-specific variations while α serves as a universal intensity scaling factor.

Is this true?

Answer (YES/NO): NO